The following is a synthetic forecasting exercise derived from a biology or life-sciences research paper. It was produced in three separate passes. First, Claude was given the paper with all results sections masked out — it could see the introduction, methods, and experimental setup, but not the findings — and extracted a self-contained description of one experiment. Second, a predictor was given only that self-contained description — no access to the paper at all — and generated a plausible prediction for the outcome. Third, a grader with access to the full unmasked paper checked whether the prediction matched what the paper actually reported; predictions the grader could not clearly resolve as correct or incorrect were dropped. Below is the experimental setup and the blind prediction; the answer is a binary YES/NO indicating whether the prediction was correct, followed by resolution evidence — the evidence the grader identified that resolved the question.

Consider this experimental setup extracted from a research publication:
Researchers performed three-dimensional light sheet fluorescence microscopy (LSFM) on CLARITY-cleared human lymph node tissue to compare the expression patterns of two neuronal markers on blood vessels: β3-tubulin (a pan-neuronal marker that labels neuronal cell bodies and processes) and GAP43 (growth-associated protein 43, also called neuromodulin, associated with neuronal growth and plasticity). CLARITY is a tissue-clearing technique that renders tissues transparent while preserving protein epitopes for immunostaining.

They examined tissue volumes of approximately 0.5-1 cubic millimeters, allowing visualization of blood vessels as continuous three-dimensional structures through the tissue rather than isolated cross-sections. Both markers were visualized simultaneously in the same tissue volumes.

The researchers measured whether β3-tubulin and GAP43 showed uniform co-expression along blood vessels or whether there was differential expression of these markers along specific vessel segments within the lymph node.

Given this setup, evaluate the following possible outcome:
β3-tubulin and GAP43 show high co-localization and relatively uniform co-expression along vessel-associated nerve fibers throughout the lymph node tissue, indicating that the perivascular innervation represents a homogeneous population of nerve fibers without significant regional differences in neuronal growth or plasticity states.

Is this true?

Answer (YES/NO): NO